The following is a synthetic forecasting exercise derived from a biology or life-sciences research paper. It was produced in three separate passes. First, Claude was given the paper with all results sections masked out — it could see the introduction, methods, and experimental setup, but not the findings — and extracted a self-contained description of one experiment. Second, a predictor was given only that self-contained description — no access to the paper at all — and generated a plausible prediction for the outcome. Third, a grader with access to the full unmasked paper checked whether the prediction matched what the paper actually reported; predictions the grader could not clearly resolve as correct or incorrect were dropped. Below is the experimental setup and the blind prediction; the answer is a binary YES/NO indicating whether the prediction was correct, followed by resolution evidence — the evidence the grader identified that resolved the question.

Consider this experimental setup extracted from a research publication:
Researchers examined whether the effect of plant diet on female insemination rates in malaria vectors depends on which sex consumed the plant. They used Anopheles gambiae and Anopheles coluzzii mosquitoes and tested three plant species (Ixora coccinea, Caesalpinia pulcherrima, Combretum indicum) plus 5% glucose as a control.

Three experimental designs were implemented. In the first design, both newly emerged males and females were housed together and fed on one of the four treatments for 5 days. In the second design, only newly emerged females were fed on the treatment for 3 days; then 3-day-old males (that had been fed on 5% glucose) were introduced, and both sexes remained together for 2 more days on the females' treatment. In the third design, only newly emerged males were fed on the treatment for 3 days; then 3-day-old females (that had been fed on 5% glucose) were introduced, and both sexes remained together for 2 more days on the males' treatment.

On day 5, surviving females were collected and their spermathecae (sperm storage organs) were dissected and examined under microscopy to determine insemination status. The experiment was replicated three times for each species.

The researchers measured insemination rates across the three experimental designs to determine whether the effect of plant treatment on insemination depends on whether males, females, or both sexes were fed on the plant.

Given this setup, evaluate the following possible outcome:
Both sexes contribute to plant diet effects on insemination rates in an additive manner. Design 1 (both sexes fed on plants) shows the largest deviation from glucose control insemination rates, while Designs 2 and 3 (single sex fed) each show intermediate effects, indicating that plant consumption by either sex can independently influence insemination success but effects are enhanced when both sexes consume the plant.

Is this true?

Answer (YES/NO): NO